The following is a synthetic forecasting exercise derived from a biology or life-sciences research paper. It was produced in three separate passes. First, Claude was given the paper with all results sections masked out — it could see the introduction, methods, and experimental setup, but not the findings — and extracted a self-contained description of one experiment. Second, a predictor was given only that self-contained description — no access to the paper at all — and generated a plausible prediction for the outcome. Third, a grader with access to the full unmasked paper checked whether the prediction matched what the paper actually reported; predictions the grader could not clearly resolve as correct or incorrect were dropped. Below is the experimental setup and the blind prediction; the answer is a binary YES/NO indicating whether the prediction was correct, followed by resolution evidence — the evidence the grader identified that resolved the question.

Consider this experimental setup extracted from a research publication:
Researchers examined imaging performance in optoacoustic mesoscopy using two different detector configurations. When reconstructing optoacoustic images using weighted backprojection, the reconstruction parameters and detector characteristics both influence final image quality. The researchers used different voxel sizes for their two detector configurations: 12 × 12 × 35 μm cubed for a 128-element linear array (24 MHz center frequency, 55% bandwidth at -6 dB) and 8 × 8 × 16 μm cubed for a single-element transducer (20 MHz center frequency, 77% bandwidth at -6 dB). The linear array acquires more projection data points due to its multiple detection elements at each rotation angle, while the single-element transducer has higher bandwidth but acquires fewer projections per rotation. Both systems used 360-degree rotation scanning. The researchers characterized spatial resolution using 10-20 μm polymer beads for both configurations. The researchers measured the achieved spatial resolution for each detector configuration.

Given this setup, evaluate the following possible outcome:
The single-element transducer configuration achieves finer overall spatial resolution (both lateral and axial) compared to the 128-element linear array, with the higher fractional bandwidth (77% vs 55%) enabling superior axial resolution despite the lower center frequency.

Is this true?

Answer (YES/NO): NO